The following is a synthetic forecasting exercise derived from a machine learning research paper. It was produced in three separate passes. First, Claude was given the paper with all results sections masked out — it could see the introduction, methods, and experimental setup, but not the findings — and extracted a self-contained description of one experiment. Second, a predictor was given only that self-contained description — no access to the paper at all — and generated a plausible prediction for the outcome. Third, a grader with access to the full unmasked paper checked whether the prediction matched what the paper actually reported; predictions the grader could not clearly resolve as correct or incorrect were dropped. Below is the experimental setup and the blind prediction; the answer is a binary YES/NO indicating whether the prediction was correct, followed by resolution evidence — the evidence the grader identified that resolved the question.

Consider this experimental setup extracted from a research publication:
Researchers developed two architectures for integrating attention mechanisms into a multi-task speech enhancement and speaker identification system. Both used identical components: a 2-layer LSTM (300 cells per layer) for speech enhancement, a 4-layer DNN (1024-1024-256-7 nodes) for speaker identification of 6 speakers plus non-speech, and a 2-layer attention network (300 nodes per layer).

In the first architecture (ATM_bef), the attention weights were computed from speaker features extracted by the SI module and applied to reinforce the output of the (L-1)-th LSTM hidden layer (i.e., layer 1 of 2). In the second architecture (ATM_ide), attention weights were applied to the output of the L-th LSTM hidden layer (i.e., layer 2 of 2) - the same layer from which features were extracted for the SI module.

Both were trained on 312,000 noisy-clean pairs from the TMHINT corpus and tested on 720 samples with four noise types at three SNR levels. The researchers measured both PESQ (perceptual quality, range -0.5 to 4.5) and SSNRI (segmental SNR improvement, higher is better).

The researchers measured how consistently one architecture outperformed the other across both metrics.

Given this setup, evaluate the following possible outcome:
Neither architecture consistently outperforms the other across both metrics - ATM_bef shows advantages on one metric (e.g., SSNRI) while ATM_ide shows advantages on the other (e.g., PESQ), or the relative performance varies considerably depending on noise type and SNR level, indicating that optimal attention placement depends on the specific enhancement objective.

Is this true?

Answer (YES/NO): NO